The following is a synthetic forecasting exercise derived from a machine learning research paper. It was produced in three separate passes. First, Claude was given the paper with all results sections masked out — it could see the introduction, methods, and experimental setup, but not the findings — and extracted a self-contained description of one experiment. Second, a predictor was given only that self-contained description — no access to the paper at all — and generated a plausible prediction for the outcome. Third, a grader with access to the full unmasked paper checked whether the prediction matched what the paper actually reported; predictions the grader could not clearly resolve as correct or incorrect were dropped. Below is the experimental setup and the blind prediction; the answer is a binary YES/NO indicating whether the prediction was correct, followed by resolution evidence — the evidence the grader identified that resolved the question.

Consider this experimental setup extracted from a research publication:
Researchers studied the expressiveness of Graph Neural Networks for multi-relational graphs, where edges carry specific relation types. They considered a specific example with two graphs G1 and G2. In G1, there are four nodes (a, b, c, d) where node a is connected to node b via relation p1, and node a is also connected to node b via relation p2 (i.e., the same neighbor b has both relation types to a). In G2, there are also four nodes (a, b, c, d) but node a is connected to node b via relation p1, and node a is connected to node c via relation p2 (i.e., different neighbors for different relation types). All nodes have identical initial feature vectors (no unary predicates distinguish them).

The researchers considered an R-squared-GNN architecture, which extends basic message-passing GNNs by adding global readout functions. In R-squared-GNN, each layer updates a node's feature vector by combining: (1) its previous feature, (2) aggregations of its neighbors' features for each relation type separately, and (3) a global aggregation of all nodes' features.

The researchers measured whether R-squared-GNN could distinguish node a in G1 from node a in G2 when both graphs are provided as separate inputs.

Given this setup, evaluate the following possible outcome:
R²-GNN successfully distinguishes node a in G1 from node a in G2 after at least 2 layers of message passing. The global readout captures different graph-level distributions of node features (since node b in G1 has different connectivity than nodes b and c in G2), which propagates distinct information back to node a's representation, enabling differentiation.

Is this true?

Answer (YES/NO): NO